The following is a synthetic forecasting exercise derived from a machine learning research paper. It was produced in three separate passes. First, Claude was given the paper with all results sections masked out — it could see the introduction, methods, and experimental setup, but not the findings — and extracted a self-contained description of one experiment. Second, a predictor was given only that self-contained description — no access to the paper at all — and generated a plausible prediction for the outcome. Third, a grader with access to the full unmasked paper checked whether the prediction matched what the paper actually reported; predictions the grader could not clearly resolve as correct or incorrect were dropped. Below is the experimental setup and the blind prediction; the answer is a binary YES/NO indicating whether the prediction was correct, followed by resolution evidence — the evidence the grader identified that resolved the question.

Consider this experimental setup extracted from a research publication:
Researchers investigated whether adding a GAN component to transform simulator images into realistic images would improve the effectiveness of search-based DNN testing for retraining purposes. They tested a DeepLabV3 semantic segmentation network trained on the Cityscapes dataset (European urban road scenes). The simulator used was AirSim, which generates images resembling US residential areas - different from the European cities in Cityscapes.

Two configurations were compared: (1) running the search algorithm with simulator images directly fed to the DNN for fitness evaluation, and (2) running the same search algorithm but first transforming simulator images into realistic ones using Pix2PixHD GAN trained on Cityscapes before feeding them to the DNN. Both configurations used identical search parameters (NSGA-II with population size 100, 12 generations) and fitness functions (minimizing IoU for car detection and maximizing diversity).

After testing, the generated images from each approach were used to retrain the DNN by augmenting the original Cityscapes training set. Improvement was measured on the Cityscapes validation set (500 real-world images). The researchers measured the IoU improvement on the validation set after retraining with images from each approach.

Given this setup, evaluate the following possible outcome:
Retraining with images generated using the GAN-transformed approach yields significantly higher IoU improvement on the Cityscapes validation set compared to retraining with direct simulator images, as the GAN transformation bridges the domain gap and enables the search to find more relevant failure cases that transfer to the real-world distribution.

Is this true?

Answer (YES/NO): YES